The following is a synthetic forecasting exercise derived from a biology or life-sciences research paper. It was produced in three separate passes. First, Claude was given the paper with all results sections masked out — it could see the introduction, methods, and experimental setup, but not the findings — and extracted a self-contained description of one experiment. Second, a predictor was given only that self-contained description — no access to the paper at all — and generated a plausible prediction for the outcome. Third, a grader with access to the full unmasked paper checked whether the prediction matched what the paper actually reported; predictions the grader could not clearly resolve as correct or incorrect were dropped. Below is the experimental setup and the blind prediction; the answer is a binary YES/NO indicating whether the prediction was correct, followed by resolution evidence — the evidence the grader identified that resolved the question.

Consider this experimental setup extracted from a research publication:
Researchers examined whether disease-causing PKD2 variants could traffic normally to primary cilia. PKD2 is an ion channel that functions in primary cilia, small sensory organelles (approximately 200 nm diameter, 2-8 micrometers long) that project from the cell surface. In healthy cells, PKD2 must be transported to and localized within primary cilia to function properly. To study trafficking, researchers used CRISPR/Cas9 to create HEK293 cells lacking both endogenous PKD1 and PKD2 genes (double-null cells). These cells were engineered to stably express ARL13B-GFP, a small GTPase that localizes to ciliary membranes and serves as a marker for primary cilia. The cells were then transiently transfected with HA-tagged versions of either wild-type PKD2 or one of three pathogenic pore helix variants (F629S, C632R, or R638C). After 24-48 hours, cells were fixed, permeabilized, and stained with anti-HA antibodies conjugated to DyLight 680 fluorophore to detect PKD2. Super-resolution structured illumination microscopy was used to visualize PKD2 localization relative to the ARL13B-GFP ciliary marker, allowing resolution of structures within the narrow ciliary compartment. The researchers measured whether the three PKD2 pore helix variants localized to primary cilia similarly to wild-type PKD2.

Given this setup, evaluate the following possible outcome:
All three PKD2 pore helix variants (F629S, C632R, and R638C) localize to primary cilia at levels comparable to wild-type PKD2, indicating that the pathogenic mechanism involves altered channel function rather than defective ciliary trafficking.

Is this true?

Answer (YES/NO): NO